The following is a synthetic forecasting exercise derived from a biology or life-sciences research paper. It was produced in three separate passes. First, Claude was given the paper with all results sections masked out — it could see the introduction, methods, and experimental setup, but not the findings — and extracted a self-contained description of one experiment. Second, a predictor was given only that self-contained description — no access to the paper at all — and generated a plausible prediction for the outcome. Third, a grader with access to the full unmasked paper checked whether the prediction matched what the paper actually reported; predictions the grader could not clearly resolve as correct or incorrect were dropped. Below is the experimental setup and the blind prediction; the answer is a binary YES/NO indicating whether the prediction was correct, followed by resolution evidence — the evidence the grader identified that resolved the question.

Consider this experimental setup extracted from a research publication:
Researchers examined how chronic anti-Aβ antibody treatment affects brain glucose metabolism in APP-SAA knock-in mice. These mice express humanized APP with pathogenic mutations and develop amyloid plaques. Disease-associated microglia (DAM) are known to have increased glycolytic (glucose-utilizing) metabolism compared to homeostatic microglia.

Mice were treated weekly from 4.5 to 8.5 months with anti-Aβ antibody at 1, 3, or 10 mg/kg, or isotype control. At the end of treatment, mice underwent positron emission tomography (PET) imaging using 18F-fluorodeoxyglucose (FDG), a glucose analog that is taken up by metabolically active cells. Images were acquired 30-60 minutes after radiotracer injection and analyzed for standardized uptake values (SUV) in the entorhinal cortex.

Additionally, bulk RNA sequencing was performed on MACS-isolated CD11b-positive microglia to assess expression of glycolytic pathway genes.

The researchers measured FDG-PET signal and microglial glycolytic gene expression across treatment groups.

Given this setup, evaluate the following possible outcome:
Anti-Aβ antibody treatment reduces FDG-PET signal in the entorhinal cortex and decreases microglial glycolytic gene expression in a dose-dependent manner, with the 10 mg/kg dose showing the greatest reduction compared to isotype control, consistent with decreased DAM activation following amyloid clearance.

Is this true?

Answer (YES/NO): YES